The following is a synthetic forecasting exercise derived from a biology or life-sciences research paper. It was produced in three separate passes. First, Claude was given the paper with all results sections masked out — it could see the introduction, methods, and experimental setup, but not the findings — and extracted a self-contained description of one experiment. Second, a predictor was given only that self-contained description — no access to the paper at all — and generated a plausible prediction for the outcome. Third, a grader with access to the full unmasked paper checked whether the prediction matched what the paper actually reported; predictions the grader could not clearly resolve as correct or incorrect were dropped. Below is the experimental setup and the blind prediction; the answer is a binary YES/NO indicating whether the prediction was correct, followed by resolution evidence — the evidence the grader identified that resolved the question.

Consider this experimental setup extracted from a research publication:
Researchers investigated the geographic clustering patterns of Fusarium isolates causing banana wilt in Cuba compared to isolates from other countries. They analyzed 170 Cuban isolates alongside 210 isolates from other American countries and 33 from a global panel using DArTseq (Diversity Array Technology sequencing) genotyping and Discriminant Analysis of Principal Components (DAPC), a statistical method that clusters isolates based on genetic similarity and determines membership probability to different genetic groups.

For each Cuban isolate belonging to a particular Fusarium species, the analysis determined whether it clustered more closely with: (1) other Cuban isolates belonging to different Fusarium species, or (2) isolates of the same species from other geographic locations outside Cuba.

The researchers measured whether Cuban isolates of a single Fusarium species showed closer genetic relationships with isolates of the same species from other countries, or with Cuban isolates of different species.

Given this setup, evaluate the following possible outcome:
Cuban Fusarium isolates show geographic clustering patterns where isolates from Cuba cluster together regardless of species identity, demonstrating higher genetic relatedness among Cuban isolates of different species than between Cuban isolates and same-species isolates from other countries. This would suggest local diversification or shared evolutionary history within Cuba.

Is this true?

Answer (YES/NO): NO